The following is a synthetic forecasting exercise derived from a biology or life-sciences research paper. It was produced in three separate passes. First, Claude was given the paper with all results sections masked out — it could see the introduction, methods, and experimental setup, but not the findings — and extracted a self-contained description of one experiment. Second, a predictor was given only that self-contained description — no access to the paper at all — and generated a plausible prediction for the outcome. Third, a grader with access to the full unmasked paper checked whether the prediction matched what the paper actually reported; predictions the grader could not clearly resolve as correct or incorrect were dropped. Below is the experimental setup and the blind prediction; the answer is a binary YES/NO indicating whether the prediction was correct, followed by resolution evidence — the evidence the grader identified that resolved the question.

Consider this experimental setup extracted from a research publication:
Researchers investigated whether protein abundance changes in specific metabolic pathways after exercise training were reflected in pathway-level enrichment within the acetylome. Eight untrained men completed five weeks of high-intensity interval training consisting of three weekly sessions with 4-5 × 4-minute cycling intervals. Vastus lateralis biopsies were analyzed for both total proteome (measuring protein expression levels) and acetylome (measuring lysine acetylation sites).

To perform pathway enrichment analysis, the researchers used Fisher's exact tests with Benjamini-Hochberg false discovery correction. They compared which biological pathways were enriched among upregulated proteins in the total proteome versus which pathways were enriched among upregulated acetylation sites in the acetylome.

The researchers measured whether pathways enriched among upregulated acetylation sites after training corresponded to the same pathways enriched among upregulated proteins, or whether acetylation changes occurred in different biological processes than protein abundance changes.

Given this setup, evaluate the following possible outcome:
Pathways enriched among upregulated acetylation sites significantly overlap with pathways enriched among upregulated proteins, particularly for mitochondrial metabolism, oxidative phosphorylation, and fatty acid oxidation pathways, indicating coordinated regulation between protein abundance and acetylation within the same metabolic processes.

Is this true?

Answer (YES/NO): YES